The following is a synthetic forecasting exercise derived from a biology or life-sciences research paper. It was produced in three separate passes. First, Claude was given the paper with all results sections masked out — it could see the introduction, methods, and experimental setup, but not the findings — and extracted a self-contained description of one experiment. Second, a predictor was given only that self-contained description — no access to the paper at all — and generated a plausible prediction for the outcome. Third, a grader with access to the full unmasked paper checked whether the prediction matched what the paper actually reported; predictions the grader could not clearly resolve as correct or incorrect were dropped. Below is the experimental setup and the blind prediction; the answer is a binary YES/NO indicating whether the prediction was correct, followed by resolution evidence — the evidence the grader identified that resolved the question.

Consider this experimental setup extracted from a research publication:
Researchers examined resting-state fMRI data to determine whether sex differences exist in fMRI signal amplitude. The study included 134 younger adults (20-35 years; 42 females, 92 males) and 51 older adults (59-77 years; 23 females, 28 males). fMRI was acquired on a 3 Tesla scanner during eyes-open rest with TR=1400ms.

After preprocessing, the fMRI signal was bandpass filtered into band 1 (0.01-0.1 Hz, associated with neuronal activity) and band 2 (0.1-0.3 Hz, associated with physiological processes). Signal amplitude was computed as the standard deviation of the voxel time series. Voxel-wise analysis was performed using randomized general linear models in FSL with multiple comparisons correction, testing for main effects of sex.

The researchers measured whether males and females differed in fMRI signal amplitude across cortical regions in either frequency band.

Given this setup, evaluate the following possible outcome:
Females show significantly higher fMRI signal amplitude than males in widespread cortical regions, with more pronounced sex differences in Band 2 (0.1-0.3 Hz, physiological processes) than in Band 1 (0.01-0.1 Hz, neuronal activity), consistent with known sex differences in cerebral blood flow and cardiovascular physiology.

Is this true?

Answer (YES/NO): NO